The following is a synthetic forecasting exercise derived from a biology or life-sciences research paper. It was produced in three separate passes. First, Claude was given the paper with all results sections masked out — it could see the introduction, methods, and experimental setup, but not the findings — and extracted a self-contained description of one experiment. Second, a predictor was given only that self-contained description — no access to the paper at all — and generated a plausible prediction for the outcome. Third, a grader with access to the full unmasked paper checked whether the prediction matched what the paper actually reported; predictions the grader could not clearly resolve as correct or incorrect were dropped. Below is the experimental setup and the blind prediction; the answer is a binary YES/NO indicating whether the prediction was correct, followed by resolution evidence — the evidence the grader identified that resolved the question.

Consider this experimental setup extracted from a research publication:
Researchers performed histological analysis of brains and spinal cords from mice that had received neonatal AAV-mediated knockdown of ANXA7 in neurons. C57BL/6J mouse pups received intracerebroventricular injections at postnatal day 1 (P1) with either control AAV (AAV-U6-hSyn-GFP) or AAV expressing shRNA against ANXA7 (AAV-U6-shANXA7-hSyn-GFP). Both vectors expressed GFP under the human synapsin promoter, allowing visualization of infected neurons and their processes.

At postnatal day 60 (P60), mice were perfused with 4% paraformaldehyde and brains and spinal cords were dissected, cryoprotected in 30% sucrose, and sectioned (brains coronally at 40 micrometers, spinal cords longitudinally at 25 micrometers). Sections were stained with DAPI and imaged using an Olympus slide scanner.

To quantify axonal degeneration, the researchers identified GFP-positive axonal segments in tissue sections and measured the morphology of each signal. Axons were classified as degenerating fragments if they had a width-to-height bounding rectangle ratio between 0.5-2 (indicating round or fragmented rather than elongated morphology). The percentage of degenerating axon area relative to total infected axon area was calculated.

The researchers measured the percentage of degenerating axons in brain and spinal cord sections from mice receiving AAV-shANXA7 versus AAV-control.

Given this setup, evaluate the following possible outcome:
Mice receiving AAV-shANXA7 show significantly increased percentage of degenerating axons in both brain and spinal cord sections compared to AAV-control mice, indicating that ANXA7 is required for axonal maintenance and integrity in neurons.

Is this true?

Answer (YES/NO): NO